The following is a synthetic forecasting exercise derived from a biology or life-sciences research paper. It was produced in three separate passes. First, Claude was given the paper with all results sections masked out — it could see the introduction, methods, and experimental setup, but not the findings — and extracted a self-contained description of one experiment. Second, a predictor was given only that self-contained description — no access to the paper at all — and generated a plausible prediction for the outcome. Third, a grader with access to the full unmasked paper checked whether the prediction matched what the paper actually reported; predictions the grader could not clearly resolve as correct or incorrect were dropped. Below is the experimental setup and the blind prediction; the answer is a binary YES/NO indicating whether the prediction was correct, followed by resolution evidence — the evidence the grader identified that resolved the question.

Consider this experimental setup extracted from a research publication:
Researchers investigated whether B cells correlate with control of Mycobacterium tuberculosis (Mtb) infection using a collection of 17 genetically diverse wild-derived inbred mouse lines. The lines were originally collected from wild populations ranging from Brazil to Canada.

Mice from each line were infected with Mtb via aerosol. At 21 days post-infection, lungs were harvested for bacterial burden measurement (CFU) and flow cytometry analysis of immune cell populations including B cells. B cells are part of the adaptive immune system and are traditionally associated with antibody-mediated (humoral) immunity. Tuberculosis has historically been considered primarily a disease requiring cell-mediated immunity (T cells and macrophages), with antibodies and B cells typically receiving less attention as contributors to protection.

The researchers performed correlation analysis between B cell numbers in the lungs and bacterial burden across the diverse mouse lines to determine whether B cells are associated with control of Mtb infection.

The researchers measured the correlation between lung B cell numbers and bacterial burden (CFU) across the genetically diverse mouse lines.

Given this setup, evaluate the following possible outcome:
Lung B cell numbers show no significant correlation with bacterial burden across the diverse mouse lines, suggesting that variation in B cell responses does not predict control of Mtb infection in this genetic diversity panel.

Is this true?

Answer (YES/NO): NO